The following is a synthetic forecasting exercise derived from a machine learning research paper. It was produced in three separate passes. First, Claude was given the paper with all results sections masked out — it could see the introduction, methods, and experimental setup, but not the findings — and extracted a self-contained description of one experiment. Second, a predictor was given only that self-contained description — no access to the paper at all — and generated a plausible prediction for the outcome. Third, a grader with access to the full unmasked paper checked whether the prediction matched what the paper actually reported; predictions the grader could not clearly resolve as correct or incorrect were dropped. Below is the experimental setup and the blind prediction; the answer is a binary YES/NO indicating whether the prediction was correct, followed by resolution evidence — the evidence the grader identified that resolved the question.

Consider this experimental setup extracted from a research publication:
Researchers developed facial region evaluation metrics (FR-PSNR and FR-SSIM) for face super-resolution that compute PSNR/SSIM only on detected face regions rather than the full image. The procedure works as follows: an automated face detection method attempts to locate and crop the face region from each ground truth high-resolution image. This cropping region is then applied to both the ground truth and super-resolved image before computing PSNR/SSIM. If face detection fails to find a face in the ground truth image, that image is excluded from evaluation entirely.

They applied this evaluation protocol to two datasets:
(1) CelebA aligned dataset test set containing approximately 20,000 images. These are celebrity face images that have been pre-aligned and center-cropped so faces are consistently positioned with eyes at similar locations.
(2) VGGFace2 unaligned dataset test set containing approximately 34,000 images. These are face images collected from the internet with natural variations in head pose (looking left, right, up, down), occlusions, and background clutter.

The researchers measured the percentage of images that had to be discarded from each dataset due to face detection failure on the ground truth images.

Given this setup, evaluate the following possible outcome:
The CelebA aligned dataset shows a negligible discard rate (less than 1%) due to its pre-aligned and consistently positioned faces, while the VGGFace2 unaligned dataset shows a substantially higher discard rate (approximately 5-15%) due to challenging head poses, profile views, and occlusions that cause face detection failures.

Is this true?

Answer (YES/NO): NO